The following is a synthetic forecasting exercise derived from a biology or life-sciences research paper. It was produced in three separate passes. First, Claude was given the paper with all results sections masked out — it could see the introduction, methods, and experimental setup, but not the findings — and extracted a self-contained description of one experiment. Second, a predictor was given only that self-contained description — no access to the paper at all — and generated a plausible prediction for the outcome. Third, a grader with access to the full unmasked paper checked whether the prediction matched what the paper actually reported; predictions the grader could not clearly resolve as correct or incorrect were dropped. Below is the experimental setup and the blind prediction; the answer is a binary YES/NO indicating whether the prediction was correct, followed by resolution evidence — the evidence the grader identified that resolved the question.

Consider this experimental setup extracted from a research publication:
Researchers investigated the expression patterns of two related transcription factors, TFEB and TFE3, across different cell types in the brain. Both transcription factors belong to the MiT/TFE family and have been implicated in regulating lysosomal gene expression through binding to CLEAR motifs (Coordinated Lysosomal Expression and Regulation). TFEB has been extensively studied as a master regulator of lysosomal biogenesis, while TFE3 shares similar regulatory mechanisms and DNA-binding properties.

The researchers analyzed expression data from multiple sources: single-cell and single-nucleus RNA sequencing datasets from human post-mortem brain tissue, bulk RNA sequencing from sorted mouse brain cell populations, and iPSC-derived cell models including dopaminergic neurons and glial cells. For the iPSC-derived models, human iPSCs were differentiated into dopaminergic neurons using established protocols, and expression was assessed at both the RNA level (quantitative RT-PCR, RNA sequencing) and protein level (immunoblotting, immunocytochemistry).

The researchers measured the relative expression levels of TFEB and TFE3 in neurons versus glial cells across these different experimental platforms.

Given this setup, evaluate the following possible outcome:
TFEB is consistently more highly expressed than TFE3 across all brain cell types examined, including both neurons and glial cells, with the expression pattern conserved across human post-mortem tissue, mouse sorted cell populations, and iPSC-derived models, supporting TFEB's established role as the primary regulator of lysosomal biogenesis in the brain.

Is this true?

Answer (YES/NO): NO